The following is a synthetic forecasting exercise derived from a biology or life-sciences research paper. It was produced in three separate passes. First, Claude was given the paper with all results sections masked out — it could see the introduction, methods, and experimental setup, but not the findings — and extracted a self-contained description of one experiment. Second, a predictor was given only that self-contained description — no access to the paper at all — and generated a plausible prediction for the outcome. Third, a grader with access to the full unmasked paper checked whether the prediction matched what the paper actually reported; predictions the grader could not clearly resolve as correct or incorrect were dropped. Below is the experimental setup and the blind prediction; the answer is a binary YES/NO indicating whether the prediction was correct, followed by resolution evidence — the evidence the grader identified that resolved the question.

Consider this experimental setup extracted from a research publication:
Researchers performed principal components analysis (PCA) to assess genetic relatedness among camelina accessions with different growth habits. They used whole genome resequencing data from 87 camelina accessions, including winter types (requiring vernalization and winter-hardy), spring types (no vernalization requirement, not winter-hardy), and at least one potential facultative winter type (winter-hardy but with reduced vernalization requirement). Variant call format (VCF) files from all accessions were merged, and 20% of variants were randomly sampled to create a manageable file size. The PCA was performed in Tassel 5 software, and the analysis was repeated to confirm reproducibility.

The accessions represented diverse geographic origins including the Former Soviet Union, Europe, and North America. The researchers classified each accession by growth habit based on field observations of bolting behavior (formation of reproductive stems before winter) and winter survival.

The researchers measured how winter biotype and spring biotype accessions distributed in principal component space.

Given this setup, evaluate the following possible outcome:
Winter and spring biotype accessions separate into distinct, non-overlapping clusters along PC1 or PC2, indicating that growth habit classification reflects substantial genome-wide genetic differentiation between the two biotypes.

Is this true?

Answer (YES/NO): NO